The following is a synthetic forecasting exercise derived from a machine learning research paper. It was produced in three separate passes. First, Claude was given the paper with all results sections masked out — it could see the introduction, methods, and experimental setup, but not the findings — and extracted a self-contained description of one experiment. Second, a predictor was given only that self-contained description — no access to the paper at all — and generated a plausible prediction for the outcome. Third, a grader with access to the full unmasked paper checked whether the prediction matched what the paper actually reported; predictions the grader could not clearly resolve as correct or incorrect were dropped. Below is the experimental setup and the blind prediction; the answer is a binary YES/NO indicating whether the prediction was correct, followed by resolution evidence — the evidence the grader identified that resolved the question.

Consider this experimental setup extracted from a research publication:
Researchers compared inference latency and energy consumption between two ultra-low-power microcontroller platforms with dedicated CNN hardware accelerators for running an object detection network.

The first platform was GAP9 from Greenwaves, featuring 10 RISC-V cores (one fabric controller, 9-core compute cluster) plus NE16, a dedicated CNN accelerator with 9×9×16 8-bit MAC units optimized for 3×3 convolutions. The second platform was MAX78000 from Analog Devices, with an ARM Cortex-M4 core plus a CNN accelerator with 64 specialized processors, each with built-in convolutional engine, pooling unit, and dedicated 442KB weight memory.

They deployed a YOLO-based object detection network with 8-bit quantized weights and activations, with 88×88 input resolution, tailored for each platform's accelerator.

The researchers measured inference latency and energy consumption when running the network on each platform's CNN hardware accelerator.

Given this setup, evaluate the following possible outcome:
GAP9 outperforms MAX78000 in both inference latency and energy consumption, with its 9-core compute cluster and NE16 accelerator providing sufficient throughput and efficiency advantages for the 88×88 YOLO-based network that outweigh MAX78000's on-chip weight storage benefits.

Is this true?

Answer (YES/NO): YES